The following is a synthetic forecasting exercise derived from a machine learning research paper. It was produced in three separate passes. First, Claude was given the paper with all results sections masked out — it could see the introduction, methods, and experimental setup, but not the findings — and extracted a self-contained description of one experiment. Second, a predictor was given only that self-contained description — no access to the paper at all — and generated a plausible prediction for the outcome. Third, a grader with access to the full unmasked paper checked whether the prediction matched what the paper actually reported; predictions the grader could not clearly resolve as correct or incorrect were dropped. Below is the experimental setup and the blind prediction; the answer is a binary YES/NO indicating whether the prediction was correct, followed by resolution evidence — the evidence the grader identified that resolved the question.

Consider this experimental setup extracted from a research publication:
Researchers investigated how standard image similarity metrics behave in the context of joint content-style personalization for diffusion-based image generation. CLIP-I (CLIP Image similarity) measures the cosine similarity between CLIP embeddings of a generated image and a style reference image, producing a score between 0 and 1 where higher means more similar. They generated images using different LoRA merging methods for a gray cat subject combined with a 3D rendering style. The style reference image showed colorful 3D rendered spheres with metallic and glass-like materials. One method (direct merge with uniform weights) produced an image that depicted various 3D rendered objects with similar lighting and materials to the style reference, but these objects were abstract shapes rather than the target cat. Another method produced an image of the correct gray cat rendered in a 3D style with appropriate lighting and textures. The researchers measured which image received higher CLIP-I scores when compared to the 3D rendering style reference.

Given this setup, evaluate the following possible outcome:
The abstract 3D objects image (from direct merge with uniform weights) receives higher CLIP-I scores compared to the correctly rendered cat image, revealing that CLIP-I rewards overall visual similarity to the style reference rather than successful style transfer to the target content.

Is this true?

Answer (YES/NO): YES